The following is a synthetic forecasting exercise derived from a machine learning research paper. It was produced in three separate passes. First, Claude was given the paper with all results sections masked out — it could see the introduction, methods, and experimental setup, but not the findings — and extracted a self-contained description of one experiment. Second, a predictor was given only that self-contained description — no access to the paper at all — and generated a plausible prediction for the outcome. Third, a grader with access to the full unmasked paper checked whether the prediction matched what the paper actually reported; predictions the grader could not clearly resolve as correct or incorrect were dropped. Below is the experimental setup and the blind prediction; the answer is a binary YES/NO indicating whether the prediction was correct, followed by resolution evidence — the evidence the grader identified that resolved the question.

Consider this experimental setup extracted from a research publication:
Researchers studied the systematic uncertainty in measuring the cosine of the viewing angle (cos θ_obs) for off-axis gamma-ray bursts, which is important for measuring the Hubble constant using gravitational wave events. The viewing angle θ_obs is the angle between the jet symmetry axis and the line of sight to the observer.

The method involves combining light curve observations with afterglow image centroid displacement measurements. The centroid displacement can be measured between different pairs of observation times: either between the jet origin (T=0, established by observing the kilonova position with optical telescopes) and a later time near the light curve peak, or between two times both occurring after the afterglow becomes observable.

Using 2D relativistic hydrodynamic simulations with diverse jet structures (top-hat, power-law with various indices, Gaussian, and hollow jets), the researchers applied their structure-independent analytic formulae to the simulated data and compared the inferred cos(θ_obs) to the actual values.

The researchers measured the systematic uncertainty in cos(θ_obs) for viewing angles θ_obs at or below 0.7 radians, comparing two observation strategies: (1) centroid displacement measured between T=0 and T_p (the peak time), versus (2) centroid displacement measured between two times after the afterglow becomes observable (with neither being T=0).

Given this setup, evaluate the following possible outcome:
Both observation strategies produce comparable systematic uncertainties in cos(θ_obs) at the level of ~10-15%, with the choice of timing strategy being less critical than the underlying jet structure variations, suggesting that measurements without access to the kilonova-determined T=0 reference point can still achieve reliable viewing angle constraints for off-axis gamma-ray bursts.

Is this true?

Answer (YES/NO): NO